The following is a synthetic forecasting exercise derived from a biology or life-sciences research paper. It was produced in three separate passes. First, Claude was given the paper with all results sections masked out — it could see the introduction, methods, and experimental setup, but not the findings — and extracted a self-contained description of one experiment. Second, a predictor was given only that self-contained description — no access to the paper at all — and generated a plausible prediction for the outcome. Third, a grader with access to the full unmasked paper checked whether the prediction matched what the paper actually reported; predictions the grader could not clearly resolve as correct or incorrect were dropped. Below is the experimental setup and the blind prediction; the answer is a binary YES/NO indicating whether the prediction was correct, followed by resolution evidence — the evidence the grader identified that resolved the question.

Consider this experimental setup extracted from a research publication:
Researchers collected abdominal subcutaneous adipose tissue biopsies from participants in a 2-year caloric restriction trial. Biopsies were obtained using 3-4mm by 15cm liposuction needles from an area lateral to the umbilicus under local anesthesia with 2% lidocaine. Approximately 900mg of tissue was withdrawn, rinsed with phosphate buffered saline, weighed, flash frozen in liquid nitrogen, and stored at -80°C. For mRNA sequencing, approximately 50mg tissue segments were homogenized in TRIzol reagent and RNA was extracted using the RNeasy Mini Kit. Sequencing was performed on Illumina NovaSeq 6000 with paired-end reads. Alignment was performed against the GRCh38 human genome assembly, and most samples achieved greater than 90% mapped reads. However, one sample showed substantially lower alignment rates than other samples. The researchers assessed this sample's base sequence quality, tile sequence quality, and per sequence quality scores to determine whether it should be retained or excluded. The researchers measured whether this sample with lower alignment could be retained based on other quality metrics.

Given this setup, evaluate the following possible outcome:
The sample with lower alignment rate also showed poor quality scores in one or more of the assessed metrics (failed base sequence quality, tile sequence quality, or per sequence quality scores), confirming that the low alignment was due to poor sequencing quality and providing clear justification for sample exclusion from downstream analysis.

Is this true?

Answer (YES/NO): NO